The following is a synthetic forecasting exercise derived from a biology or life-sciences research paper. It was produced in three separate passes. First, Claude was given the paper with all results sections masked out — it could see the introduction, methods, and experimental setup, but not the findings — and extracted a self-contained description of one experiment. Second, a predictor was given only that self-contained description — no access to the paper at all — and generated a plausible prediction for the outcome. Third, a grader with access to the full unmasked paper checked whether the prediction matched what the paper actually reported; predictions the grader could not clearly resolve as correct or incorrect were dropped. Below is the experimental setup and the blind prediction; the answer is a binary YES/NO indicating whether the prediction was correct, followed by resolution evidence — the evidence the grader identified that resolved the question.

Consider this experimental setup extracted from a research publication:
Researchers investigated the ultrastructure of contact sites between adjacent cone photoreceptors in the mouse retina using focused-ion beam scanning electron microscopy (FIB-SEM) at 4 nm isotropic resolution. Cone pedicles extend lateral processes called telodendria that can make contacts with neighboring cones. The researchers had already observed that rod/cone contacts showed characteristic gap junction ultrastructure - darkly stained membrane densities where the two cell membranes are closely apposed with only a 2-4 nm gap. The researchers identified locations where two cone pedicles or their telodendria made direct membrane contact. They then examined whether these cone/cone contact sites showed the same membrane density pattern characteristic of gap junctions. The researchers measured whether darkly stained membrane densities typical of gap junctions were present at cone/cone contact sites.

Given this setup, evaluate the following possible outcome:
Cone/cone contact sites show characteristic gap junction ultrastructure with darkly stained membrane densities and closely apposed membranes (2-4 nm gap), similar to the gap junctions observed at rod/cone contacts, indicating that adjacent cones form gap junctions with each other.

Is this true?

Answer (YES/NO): NO